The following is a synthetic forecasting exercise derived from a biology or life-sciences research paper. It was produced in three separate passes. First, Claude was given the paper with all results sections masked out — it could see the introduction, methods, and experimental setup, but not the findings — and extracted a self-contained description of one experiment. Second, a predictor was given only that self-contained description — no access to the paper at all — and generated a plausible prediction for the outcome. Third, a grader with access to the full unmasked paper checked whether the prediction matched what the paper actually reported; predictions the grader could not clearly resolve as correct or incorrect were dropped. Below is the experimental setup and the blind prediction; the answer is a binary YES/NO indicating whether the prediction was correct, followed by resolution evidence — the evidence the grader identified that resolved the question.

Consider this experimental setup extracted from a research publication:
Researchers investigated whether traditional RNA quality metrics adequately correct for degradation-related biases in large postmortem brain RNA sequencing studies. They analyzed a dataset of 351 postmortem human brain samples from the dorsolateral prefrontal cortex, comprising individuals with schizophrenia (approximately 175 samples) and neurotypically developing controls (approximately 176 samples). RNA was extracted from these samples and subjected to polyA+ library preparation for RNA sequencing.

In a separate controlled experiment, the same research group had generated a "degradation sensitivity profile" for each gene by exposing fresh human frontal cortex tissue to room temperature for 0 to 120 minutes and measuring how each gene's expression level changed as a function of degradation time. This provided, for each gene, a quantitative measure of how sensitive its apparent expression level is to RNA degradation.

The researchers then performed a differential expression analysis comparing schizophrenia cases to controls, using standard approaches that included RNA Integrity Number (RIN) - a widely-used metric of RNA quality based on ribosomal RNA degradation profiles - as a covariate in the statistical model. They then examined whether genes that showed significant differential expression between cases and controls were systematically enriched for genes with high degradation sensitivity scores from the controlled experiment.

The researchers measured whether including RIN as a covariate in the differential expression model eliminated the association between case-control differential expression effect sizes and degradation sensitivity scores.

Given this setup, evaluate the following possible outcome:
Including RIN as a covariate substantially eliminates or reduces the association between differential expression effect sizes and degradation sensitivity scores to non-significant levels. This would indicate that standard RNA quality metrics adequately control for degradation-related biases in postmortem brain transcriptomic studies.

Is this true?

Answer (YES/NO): NO